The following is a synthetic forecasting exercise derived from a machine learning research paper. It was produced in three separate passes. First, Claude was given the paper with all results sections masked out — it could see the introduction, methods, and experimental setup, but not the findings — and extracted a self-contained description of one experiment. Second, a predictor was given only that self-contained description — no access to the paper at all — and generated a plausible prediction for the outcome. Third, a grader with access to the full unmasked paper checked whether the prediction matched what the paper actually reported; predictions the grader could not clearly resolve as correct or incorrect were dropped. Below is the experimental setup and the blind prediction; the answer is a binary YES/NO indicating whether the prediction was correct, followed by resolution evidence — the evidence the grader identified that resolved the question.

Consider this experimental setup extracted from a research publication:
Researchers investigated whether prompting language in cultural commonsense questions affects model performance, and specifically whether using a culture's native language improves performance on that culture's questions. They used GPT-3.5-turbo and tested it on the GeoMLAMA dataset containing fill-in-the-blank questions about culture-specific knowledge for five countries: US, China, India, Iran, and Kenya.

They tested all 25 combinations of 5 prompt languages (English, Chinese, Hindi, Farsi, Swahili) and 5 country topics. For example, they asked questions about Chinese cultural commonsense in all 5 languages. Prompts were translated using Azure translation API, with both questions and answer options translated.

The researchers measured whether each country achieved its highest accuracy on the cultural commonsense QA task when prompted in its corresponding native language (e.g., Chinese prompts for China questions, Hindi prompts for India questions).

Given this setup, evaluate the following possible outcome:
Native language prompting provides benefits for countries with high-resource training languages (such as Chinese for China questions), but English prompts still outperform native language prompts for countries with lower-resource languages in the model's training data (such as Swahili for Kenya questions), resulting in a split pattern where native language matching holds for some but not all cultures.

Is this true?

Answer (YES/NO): NO